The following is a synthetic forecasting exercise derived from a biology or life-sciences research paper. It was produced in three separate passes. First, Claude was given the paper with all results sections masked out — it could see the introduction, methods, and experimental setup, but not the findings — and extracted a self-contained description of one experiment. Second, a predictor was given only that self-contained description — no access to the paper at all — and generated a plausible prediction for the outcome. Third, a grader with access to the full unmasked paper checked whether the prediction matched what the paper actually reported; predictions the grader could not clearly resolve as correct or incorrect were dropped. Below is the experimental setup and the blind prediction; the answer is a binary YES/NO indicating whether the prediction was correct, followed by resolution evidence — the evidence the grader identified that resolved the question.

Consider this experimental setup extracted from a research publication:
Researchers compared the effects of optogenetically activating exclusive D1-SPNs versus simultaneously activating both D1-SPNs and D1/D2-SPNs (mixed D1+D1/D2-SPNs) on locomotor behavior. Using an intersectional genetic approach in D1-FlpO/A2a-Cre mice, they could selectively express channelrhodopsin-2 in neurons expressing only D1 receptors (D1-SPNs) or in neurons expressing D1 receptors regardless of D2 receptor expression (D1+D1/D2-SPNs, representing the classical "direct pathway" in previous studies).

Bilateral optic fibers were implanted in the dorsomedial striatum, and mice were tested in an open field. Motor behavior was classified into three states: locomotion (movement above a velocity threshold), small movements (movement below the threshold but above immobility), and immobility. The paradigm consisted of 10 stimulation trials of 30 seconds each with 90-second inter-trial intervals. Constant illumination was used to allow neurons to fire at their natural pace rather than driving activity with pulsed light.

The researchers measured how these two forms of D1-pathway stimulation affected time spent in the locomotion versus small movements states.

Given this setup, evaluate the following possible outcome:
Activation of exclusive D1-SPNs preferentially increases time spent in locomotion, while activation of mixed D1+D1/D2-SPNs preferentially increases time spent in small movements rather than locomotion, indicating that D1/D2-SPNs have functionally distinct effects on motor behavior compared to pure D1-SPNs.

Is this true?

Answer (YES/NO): NO